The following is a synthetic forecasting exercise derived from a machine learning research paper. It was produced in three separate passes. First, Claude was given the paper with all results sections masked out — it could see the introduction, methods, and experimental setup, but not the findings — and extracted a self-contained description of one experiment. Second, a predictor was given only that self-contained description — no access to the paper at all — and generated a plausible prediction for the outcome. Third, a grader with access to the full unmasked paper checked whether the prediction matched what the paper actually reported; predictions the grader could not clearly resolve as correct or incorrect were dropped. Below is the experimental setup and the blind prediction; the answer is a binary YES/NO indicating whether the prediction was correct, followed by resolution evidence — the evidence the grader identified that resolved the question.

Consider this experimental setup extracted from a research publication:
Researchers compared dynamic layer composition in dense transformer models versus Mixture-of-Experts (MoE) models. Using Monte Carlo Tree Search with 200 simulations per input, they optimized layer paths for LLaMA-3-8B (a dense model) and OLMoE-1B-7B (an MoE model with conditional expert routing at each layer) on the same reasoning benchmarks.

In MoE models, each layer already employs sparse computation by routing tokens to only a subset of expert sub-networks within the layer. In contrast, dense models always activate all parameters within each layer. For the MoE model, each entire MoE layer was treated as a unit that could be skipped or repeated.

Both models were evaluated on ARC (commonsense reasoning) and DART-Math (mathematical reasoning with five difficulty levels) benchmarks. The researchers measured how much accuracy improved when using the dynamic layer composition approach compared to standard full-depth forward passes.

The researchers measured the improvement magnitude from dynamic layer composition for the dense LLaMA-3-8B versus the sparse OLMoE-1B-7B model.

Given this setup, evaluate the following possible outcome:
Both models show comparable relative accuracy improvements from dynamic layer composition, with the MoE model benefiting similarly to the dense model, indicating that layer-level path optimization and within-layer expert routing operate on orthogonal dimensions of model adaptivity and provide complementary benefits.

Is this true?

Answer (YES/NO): NO